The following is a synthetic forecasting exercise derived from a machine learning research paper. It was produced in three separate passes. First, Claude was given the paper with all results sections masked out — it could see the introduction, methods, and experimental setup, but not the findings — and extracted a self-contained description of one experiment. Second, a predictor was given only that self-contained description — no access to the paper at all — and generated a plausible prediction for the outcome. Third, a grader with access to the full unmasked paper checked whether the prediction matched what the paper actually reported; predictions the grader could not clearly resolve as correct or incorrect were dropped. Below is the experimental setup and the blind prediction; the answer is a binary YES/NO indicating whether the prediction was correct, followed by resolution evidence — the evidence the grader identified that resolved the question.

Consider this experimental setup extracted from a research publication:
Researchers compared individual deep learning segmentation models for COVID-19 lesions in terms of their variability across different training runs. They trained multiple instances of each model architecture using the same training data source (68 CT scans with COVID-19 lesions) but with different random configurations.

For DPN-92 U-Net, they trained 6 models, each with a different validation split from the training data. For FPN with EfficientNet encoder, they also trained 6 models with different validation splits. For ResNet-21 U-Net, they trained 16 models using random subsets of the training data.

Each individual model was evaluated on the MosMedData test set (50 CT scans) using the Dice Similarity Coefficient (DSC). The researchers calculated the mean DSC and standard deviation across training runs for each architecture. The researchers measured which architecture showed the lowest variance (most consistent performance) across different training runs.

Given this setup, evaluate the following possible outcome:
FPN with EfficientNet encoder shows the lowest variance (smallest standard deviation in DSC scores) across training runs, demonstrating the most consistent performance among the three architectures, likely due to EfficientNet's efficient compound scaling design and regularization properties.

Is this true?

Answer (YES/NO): YES